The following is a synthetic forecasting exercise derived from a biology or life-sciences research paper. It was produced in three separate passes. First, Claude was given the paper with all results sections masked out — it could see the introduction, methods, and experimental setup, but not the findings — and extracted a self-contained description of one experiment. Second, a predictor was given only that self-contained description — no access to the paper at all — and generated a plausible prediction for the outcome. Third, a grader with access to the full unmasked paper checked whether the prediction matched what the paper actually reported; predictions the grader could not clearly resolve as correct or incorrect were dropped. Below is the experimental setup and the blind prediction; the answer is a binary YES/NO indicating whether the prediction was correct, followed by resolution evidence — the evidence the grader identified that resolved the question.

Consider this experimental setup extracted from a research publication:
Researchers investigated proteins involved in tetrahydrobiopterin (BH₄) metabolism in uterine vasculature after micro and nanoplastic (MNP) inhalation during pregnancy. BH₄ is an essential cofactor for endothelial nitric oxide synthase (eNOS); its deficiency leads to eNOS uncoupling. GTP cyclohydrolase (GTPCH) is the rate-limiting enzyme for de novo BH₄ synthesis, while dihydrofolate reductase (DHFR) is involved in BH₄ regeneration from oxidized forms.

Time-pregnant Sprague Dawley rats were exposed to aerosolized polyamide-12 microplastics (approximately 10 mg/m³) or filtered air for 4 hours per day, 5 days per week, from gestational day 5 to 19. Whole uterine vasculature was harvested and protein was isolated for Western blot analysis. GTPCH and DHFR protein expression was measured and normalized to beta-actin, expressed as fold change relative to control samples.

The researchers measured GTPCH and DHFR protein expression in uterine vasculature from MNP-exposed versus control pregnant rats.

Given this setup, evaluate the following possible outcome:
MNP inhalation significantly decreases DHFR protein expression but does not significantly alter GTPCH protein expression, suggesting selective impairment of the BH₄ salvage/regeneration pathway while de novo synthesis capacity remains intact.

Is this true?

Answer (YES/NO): NO